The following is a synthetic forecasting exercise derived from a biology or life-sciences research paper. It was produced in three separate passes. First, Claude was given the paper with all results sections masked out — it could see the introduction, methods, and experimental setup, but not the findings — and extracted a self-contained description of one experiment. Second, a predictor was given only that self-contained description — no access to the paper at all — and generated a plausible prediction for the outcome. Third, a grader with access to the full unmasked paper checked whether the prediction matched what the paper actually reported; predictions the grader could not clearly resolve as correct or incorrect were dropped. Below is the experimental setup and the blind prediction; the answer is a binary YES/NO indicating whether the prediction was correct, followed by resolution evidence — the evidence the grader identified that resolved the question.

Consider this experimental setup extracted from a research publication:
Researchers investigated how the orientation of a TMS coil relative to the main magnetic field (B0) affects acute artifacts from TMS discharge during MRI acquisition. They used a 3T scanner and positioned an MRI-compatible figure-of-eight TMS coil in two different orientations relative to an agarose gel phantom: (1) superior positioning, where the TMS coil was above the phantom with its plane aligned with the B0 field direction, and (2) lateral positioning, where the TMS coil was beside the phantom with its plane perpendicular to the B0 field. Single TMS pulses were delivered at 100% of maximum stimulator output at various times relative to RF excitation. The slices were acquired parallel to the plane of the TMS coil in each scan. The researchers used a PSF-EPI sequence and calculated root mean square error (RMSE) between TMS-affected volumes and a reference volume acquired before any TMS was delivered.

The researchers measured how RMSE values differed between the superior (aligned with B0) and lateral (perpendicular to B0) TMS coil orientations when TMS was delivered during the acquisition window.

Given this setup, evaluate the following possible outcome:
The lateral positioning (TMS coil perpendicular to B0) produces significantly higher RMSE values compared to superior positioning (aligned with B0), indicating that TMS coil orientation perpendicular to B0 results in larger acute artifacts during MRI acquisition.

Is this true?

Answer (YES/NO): NO